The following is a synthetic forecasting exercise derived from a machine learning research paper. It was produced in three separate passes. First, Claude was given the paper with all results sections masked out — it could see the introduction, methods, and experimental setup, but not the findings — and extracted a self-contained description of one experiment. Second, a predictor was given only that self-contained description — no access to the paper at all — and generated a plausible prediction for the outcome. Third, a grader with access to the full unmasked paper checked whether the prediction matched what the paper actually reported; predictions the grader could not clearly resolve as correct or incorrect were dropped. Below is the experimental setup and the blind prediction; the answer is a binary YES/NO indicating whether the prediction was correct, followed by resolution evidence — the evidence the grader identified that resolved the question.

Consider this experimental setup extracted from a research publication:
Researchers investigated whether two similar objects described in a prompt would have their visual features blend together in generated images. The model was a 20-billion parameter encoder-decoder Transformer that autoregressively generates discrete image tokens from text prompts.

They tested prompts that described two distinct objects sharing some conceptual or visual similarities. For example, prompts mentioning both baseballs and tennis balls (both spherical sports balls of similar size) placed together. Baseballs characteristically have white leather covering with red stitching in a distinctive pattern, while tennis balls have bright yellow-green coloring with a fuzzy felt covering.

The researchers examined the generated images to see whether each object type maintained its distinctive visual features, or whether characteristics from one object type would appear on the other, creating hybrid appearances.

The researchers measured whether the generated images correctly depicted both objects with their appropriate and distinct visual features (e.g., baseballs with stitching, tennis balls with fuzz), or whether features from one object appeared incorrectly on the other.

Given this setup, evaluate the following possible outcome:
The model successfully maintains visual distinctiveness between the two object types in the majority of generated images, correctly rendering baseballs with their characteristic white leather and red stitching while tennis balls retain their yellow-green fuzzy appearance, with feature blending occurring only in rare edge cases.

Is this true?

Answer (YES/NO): NO